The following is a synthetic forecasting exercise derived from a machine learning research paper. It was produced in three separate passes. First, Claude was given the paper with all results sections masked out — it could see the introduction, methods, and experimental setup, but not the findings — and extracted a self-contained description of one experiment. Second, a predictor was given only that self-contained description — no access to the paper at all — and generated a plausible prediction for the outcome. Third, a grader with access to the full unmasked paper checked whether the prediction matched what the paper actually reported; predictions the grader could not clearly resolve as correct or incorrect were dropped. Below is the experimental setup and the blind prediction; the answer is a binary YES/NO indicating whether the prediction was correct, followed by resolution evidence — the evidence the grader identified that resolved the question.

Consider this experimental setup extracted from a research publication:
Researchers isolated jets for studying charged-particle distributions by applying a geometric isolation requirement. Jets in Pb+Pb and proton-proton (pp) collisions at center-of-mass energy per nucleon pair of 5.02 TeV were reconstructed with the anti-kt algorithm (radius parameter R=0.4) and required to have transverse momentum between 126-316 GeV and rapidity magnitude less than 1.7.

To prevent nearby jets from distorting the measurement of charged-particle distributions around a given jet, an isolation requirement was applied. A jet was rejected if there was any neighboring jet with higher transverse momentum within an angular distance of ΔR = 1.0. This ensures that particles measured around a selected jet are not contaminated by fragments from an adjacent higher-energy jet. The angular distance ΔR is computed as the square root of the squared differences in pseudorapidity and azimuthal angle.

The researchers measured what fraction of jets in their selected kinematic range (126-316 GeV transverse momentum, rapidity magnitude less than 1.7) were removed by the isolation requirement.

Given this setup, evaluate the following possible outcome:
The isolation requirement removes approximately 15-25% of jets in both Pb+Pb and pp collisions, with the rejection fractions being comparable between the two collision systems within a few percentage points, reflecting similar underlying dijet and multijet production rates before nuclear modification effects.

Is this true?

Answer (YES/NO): NO